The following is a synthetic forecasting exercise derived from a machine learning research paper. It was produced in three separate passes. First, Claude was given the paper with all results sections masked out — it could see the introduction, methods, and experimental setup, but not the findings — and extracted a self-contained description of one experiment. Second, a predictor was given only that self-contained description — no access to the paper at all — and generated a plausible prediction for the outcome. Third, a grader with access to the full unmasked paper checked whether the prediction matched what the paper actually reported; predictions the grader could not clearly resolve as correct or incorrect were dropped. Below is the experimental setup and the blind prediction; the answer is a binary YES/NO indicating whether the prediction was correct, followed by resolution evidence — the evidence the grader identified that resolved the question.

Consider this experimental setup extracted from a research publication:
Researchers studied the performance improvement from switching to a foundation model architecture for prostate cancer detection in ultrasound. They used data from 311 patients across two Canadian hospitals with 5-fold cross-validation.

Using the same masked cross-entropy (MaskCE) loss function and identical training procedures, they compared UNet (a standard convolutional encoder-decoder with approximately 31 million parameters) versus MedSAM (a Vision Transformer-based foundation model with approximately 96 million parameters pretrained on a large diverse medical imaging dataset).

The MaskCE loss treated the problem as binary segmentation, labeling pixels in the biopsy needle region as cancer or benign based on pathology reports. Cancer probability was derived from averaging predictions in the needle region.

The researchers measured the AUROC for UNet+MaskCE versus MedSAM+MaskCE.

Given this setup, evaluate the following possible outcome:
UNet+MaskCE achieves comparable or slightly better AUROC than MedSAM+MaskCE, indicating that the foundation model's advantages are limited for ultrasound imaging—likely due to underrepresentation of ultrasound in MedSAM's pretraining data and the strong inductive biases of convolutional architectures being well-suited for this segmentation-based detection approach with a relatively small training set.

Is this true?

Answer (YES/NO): NO